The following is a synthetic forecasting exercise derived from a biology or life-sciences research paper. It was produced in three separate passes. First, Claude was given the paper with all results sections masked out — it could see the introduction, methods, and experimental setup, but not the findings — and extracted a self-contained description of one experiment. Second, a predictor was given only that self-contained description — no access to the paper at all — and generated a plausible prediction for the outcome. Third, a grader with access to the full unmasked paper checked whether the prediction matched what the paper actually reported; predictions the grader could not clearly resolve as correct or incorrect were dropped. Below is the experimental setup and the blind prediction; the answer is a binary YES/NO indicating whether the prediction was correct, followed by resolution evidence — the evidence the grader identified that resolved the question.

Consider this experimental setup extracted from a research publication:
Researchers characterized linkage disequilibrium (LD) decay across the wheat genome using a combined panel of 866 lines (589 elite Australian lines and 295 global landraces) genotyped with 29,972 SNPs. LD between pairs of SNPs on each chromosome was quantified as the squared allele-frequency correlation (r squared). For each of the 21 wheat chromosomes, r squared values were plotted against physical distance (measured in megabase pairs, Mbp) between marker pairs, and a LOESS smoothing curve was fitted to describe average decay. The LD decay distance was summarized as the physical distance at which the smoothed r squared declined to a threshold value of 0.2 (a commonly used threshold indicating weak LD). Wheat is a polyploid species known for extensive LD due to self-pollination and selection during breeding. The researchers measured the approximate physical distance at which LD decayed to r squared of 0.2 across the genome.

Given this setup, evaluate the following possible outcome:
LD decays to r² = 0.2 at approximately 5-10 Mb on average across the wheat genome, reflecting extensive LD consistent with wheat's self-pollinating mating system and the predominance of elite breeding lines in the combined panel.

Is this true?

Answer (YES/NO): NO